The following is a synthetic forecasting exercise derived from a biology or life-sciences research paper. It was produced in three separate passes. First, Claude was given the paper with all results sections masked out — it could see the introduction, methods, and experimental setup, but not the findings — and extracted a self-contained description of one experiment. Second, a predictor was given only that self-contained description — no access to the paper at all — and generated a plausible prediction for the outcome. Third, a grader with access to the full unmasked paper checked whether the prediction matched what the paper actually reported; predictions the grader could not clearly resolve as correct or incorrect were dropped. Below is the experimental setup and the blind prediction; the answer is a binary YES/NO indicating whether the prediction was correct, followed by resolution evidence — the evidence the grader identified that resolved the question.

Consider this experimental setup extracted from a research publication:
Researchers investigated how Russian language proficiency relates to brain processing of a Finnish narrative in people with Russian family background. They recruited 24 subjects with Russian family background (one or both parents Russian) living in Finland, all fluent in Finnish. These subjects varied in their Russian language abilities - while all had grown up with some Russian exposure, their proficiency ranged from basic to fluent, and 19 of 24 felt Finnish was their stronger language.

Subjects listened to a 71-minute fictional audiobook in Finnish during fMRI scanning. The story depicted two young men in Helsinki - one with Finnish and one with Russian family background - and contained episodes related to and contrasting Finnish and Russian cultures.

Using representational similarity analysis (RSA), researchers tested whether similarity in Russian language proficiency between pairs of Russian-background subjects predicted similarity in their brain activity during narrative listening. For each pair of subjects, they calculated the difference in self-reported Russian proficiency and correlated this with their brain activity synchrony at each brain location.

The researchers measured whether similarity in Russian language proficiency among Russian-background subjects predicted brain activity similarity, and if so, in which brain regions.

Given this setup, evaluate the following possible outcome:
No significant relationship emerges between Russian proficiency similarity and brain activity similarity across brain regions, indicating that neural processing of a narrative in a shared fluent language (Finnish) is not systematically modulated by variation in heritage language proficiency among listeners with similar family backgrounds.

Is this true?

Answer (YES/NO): YES